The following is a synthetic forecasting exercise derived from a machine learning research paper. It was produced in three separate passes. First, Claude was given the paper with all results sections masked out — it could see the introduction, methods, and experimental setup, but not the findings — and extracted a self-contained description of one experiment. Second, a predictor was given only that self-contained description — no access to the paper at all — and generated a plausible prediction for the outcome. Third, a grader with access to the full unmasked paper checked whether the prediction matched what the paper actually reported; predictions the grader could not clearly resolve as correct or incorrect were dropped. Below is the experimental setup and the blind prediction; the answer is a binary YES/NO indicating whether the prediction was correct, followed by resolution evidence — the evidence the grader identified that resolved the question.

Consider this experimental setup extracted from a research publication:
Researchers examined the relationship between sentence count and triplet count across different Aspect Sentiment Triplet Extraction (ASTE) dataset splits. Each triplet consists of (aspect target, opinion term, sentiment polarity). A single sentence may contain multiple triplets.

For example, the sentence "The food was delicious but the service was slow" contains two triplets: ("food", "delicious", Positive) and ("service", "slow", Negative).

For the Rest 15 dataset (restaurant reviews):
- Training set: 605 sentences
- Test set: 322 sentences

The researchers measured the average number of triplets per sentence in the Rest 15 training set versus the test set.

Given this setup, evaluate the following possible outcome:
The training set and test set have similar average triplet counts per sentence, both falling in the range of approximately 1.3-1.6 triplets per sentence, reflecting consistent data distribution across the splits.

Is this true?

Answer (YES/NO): NO